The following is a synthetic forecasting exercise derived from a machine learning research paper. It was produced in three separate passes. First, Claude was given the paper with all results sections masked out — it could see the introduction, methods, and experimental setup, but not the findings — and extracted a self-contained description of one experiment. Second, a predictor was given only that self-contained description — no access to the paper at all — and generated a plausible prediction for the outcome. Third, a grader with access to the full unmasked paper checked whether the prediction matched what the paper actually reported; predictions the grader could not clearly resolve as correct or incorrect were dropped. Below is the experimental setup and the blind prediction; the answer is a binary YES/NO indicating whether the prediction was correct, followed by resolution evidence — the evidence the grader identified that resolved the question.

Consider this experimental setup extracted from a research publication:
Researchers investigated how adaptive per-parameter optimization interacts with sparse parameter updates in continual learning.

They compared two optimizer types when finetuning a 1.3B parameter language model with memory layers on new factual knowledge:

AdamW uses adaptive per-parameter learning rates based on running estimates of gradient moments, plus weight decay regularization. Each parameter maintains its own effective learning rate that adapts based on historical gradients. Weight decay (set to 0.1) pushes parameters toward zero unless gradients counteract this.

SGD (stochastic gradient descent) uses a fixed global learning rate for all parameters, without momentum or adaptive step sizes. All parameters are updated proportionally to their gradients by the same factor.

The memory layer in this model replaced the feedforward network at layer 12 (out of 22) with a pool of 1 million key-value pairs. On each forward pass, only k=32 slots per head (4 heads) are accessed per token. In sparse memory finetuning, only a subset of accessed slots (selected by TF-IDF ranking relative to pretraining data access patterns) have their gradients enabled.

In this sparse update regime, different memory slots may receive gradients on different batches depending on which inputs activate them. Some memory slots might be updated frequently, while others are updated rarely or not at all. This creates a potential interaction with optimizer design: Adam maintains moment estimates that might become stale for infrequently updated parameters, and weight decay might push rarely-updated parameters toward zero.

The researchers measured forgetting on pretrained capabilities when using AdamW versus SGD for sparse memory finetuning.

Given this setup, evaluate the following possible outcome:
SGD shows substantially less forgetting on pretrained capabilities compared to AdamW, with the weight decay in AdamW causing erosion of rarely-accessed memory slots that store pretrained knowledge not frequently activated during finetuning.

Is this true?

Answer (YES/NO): NO